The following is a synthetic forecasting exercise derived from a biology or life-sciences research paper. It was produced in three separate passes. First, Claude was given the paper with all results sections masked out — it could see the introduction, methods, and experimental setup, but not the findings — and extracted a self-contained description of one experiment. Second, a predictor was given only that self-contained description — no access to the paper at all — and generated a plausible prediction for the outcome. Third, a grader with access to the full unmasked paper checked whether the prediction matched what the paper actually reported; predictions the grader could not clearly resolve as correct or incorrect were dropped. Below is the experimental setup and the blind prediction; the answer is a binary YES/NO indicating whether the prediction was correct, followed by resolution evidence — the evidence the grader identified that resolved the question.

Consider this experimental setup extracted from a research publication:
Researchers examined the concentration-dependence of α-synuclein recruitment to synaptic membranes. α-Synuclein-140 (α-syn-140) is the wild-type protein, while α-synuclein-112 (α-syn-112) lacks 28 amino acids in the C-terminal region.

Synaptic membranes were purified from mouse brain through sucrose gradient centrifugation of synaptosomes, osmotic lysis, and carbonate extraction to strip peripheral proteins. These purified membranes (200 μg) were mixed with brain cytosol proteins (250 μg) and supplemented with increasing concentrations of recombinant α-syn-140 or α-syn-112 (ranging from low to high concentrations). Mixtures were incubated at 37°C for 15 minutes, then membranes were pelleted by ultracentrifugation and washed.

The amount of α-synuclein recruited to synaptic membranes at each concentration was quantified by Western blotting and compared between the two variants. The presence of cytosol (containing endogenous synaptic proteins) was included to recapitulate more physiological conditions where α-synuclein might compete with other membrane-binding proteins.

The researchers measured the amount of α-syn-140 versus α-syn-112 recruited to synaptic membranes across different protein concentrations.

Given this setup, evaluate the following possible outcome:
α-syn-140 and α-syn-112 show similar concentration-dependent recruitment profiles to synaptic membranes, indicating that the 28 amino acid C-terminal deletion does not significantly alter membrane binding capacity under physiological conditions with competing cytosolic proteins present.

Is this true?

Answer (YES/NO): NO